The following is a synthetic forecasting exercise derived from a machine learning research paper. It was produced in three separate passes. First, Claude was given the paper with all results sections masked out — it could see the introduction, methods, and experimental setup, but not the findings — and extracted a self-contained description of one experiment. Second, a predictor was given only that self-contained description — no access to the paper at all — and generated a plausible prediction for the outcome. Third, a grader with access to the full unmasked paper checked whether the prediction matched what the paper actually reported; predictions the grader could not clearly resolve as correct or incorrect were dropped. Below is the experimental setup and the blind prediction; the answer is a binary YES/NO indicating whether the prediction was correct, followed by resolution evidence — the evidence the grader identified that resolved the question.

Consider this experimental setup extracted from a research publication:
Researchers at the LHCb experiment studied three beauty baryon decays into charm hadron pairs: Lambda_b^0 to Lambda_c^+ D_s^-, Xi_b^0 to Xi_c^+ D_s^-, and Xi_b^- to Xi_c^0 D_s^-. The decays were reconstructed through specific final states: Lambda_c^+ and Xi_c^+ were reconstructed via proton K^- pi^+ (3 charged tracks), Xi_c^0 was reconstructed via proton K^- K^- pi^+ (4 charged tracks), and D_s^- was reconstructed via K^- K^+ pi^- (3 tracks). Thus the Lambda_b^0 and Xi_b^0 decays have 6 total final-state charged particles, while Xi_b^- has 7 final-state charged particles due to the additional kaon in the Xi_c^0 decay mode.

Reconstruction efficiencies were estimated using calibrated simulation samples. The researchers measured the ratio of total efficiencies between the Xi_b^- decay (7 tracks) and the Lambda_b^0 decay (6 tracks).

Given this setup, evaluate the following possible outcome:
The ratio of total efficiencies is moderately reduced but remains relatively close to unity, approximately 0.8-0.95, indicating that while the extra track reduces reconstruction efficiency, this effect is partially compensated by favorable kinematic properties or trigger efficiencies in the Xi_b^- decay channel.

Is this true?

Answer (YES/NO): NO